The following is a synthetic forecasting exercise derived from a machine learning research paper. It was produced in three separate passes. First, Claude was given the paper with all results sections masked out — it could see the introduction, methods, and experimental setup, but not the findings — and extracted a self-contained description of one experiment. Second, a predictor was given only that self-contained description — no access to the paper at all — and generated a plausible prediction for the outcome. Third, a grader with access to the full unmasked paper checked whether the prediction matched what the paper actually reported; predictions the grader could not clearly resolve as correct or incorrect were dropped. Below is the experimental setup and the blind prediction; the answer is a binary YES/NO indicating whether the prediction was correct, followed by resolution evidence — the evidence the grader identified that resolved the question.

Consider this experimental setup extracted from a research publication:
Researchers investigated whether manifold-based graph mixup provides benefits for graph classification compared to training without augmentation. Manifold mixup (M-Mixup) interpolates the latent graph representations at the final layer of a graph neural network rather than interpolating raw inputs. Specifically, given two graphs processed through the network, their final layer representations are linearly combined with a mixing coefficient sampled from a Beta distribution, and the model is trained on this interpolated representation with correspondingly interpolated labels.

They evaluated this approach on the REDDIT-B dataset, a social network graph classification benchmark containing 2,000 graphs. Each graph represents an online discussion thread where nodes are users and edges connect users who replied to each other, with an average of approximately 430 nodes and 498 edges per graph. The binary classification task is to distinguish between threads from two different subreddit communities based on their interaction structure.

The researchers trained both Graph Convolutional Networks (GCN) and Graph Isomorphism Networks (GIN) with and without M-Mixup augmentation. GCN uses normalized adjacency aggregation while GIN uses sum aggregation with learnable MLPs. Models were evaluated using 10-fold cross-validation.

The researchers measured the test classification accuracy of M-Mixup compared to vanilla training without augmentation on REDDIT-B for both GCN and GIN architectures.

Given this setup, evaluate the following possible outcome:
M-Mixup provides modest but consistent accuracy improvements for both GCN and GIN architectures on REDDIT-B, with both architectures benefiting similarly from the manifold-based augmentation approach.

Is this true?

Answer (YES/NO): NO